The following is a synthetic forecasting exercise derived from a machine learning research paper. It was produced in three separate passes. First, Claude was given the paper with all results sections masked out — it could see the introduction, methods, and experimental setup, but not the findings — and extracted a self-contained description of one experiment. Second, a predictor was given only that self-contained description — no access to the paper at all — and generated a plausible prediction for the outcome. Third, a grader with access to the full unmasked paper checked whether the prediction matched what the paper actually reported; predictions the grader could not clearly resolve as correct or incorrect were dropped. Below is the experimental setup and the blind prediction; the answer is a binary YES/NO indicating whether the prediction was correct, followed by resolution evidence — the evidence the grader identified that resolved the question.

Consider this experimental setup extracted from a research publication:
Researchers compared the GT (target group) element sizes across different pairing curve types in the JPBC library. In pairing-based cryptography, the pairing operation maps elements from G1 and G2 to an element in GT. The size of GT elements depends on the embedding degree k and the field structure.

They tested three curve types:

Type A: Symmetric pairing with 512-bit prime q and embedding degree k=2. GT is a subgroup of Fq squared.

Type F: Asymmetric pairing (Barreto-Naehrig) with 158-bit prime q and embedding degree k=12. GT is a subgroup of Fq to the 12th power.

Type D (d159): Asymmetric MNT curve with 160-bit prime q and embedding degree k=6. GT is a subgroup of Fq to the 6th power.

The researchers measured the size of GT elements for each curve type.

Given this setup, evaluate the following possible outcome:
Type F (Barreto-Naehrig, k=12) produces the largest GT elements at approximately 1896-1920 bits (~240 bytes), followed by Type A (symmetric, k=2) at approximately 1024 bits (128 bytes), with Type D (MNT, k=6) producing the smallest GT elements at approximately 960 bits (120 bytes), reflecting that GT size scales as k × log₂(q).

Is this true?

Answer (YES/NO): YES